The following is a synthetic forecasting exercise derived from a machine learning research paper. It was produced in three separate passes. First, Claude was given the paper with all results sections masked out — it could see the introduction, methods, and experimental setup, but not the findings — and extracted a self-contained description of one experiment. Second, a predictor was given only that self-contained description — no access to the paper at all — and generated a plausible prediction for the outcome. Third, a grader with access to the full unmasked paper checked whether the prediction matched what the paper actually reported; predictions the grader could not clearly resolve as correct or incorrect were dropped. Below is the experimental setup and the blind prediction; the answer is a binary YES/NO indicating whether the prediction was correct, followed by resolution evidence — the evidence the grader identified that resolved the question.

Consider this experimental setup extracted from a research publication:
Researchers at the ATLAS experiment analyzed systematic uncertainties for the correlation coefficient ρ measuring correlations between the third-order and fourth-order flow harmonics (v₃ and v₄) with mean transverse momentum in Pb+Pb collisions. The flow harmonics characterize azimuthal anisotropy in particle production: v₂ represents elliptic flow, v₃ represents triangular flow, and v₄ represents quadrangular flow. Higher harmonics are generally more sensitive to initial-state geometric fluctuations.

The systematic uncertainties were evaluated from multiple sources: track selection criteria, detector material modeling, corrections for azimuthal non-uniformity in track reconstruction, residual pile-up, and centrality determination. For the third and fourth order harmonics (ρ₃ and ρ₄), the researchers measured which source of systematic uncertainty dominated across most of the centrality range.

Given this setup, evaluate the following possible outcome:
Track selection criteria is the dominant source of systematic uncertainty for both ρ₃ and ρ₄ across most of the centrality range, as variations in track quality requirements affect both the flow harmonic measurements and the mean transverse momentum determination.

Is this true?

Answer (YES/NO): NO